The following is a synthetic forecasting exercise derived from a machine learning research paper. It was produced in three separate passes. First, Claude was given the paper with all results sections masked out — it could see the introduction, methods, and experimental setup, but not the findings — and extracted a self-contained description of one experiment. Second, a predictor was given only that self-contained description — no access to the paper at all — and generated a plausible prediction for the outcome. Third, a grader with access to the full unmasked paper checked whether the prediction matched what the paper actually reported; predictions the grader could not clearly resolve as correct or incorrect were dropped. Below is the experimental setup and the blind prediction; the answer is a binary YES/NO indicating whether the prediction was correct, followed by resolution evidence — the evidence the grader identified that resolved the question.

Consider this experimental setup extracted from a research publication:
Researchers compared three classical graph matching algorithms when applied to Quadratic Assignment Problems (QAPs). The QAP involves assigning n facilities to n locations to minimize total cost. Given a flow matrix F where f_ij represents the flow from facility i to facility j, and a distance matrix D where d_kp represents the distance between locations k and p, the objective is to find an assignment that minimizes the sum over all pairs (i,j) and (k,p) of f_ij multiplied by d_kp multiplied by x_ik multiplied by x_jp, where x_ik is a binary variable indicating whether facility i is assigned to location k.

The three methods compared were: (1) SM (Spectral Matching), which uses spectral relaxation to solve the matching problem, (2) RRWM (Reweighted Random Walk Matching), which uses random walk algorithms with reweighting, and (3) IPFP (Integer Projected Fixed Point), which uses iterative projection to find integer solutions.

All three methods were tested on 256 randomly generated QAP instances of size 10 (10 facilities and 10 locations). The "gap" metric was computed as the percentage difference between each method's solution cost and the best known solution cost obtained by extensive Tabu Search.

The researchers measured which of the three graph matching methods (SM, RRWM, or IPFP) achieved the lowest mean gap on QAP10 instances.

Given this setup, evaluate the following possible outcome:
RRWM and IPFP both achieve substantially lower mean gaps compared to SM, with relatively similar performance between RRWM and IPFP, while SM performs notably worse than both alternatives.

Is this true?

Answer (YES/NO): NO